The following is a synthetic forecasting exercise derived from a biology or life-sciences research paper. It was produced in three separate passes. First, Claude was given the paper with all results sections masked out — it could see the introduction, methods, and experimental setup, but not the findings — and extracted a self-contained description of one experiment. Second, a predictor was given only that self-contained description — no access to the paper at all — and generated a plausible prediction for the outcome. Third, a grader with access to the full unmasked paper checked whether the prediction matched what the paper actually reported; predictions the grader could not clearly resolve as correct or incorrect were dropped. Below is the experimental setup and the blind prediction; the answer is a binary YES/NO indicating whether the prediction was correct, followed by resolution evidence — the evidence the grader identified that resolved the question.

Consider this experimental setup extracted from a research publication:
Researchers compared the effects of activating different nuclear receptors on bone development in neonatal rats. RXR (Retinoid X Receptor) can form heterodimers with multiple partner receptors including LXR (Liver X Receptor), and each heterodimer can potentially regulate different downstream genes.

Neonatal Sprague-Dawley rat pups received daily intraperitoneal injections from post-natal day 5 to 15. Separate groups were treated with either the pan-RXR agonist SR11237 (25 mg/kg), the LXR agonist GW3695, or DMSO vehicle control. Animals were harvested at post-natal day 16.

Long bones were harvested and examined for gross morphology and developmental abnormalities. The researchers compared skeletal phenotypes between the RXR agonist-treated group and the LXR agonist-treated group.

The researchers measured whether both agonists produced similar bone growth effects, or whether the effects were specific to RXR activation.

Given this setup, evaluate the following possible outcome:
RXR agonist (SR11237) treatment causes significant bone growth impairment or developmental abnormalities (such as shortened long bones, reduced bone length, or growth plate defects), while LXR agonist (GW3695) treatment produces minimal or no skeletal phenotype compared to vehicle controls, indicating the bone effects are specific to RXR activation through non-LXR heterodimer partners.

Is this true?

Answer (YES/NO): YES